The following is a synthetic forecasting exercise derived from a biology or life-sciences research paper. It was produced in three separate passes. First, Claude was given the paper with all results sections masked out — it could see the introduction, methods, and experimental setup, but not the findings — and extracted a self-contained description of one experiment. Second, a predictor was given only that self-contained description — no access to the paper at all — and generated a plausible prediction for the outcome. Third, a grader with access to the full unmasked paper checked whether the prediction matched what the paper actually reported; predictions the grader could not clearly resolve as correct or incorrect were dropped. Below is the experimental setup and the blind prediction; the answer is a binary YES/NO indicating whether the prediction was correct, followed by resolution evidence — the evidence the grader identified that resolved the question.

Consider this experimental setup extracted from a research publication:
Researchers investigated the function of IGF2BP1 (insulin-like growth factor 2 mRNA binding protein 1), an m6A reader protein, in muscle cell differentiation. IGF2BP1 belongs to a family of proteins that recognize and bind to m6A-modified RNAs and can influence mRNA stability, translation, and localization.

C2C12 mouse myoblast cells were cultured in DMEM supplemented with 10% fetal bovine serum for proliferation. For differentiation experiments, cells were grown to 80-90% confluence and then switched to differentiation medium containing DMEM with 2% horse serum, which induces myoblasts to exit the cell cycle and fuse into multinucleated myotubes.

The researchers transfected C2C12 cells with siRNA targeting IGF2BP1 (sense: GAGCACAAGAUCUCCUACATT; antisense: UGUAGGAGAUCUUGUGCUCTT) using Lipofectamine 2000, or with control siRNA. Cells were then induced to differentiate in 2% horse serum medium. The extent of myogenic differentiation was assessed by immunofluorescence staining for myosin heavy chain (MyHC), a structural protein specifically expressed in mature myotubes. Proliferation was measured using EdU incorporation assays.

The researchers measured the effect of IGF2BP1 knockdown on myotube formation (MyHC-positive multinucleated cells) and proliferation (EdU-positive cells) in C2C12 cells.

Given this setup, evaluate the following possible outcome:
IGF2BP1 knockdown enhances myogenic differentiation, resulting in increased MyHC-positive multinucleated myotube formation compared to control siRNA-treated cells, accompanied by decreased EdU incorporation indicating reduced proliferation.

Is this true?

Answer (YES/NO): NO